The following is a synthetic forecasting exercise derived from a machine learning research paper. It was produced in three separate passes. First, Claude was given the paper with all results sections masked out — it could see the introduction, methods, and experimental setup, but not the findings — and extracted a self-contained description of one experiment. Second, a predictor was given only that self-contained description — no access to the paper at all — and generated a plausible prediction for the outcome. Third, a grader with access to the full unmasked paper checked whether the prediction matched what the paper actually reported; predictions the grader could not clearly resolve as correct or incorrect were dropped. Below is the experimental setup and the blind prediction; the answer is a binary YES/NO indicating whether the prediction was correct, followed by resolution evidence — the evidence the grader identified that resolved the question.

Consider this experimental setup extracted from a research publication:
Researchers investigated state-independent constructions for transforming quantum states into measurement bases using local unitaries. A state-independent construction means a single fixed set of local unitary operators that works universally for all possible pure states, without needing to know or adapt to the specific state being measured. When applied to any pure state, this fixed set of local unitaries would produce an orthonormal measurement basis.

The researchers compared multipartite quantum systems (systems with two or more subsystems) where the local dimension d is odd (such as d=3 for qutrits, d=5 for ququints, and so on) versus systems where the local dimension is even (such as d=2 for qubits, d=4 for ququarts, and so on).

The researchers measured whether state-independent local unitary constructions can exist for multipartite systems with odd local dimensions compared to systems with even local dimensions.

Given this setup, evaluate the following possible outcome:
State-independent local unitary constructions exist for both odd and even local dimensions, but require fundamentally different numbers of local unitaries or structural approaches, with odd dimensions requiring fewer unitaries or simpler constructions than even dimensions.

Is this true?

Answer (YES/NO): NO